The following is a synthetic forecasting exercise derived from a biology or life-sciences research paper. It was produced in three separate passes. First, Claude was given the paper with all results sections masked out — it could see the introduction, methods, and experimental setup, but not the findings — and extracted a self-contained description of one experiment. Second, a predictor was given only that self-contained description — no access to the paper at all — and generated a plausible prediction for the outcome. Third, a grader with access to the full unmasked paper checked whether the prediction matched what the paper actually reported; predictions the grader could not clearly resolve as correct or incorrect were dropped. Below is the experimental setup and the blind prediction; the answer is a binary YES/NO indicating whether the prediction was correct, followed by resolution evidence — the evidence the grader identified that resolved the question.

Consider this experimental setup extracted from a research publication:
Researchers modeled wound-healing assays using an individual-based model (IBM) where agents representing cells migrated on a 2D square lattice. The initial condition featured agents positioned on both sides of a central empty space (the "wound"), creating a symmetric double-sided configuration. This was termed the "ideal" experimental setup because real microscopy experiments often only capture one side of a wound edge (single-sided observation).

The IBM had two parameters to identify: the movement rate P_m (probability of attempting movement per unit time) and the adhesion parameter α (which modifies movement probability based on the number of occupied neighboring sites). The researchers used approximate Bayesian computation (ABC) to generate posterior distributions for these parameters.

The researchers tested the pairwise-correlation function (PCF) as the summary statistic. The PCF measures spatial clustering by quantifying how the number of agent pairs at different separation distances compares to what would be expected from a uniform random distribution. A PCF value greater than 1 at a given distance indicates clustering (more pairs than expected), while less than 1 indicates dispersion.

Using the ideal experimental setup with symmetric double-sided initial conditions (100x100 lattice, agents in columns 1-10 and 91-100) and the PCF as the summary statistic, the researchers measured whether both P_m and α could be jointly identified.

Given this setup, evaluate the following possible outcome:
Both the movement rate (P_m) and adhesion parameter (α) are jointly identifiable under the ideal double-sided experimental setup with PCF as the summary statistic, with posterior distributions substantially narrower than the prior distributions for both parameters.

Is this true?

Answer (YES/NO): YES